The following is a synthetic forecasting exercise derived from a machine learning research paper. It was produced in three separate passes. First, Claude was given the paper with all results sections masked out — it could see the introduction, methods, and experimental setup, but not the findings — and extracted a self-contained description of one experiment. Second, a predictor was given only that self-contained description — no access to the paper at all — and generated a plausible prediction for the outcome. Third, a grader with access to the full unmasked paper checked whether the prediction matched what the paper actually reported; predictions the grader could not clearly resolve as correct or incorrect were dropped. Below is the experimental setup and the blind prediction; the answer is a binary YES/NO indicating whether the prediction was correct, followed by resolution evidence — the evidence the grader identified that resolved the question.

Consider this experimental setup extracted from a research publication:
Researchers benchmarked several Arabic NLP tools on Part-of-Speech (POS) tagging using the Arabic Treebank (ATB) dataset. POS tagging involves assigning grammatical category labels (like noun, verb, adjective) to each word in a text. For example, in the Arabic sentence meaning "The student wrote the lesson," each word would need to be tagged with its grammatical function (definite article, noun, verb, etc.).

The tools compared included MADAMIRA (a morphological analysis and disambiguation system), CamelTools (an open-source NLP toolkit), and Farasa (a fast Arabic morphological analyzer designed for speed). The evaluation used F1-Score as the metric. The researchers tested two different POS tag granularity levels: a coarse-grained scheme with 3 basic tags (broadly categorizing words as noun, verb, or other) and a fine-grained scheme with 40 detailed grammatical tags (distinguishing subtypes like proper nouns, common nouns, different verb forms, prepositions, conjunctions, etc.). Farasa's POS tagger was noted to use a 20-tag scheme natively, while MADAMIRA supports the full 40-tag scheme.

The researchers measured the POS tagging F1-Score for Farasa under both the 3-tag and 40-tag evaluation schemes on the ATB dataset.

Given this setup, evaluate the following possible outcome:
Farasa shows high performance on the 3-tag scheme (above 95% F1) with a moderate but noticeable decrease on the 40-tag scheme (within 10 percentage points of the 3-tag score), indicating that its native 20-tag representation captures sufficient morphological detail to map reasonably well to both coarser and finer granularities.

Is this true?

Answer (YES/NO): NO